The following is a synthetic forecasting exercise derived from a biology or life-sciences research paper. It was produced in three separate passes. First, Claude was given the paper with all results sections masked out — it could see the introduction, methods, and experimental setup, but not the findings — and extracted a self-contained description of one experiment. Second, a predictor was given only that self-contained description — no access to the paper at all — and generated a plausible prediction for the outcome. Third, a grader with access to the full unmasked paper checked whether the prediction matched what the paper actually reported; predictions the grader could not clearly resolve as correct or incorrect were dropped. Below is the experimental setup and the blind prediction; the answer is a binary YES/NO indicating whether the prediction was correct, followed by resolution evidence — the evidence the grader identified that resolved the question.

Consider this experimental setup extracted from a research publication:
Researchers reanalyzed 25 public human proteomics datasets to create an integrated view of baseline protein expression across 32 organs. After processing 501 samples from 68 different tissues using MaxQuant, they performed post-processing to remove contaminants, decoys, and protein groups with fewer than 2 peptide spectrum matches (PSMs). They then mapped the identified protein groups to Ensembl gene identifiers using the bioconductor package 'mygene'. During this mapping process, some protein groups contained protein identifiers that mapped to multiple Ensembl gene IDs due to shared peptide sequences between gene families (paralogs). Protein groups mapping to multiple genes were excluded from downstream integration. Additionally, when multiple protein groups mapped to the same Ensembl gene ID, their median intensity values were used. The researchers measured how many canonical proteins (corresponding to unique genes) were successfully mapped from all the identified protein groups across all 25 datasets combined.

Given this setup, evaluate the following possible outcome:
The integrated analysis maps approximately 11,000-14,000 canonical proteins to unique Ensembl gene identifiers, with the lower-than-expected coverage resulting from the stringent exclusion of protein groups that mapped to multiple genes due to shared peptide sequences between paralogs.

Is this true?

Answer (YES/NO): YES